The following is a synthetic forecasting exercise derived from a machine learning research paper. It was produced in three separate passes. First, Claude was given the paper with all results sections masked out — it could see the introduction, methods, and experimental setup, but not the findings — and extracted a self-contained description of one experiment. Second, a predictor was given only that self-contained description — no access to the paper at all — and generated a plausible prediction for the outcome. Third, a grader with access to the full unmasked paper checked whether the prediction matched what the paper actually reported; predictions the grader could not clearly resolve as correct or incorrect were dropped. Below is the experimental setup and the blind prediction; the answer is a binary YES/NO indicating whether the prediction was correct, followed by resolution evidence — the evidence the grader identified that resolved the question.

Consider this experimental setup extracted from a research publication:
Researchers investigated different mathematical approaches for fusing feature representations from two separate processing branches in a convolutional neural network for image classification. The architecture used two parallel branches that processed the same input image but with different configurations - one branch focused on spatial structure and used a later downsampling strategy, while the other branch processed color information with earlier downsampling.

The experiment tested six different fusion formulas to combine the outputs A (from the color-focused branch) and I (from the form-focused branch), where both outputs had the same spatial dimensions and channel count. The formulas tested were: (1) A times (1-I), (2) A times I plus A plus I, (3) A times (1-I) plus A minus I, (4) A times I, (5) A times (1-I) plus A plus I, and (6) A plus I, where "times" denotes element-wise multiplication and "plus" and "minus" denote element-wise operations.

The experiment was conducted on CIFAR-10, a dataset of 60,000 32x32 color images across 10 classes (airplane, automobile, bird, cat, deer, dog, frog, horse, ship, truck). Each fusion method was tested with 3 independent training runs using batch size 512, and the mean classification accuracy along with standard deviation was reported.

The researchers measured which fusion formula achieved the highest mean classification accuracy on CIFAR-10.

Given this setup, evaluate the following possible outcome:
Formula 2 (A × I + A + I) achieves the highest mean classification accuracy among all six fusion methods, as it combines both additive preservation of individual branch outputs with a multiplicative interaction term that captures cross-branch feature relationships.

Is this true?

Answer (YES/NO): NO